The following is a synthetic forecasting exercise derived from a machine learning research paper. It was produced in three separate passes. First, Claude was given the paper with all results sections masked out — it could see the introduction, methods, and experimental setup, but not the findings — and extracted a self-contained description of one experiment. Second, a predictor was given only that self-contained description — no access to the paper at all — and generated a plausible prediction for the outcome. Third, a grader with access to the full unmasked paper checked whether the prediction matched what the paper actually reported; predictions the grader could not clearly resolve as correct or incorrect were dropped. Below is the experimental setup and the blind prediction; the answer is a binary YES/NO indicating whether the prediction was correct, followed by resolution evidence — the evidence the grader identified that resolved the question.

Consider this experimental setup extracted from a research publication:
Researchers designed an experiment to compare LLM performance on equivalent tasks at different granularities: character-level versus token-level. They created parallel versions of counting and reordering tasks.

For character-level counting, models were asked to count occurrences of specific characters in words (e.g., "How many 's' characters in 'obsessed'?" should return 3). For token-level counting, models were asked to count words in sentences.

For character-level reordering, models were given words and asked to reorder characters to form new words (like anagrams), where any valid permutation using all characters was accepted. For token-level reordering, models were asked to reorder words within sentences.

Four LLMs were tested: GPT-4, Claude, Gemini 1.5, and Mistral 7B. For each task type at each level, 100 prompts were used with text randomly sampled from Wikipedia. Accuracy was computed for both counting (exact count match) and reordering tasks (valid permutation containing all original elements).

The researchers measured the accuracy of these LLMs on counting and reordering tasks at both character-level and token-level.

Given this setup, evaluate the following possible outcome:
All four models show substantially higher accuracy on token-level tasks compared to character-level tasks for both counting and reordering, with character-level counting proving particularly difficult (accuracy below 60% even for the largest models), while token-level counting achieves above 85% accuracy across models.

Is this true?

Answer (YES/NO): NO